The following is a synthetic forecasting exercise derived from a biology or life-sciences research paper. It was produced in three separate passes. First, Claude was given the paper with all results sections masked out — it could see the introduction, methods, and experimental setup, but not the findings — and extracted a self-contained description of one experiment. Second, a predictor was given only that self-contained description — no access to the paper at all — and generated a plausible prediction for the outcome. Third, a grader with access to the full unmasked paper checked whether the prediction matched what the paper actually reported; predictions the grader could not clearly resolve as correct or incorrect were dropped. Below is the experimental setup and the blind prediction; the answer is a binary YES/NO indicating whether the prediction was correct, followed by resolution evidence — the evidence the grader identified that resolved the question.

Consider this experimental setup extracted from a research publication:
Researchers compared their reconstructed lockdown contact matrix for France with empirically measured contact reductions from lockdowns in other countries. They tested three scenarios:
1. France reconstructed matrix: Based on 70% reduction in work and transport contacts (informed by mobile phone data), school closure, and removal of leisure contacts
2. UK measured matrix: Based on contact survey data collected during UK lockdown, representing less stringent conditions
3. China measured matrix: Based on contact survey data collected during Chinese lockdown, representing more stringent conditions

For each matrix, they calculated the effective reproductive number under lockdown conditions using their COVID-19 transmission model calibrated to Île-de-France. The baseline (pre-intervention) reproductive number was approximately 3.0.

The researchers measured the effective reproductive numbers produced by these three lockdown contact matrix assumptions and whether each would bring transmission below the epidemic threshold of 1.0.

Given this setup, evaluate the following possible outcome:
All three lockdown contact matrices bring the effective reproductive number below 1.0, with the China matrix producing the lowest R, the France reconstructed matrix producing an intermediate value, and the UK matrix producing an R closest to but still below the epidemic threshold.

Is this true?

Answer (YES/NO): YES